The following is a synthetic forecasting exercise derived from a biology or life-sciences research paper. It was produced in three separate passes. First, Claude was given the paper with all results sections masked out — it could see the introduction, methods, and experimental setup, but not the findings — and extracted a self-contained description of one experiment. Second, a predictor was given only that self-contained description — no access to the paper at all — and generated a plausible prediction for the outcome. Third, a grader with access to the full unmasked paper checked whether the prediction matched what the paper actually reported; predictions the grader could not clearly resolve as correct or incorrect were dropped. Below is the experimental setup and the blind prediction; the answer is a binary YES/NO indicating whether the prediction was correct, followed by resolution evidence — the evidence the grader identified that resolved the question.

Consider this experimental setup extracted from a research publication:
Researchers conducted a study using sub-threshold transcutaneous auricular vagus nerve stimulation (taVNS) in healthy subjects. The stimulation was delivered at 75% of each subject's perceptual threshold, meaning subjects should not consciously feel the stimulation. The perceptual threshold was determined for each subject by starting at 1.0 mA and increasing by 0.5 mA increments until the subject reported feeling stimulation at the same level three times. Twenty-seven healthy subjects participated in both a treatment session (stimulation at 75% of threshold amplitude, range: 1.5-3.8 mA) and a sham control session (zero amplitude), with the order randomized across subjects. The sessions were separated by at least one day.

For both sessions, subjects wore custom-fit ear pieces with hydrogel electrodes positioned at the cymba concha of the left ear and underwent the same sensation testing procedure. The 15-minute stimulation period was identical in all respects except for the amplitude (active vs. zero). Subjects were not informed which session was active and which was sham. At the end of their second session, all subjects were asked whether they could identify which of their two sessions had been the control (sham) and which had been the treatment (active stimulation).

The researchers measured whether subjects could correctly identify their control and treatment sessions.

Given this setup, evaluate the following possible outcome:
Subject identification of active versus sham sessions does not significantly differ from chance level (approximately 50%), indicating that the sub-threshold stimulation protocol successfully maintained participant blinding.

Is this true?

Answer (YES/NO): YES